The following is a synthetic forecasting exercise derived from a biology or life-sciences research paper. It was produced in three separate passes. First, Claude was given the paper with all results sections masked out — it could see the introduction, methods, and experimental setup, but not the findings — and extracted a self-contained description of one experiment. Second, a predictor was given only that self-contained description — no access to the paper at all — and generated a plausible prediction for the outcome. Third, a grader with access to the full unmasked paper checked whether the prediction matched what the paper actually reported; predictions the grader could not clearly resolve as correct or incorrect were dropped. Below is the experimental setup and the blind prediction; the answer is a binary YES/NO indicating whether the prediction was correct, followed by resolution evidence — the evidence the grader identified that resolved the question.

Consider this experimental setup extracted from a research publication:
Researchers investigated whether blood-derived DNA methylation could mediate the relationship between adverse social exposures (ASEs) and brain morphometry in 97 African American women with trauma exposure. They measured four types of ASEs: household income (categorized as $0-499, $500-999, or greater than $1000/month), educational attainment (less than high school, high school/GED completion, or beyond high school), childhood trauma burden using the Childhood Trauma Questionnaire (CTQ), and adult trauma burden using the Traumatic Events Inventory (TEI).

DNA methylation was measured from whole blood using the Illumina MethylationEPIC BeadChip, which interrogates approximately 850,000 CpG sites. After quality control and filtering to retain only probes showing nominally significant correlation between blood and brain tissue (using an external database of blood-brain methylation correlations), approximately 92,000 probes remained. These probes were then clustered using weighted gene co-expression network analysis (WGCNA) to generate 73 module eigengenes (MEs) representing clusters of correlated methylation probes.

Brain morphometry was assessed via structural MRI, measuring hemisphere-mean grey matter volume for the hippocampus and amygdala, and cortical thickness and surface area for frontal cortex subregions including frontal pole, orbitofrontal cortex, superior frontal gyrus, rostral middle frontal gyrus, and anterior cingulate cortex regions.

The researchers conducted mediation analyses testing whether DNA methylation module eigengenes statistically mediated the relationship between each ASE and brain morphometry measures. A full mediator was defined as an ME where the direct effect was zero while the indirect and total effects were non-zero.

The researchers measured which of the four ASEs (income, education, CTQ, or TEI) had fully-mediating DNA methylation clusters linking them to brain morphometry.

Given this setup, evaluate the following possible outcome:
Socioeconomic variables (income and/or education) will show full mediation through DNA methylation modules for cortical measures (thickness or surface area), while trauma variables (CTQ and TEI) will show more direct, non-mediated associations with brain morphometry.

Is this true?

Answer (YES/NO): NO